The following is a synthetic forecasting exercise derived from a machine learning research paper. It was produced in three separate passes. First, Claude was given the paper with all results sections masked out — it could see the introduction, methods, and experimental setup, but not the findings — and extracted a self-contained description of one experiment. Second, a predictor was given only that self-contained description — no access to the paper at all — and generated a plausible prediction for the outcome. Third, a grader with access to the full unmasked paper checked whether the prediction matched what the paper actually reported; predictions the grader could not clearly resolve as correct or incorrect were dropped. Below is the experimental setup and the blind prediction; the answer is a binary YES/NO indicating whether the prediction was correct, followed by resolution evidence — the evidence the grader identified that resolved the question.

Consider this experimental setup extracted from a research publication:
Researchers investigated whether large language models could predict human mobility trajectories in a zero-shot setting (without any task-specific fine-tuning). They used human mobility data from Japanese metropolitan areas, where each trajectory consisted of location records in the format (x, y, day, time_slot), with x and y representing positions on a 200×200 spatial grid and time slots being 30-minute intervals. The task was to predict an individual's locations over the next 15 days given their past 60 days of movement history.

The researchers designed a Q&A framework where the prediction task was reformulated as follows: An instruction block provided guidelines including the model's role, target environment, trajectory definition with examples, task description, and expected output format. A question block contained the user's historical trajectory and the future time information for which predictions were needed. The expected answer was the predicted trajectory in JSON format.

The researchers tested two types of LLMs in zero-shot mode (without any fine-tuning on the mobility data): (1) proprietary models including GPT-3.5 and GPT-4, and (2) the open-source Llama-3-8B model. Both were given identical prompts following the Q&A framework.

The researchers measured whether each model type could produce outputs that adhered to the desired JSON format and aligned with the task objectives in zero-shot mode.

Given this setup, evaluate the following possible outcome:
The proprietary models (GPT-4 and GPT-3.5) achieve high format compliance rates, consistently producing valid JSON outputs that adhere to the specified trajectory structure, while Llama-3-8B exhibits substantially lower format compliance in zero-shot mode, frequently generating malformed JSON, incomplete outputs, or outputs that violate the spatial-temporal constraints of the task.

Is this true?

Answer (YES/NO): NO